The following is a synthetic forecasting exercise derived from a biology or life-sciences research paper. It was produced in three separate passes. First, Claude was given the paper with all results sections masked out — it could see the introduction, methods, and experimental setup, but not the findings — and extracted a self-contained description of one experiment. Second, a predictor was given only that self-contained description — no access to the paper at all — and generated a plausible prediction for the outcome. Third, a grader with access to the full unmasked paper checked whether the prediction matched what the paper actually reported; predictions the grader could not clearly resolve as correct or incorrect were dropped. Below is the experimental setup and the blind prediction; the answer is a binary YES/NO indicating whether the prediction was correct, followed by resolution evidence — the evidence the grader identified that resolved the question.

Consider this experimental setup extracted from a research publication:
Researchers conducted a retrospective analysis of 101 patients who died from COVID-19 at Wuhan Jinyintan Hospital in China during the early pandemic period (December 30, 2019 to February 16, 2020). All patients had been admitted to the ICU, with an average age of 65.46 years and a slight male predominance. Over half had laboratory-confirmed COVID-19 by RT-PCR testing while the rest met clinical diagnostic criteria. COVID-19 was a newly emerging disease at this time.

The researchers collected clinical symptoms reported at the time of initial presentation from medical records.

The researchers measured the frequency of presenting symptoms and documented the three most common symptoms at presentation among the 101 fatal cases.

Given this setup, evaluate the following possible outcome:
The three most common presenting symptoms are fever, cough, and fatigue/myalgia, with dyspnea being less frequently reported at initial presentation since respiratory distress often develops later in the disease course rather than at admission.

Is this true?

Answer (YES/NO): NO